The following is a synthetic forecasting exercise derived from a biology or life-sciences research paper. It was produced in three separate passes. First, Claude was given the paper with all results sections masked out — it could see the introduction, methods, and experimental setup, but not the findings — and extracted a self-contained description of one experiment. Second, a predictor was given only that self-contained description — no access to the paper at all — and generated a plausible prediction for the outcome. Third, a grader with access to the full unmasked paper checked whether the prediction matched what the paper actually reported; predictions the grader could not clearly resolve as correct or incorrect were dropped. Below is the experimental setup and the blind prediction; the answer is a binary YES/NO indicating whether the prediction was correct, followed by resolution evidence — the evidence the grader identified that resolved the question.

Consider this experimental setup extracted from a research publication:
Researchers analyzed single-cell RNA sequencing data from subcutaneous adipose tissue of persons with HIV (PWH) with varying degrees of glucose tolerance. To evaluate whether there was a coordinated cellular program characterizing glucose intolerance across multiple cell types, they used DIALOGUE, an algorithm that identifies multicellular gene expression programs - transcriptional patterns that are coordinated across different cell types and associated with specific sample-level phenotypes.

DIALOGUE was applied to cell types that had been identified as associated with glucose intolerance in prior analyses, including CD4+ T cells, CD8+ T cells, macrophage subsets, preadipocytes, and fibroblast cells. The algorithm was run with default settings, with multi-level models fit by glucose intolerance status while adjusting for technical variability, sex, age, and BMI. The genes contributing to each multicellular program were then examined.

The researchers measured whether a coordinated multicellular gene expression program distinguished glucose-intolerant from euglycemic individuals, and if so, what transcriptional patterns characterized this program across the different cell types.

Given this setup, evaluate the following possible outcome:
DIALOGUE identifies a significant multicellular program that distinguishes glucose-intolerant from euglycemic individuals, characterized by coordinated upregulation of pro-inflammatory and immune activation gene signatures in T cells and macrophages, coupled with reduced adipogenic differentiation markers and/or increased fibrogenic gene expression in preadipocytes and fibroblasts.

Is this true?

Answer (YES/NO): YES